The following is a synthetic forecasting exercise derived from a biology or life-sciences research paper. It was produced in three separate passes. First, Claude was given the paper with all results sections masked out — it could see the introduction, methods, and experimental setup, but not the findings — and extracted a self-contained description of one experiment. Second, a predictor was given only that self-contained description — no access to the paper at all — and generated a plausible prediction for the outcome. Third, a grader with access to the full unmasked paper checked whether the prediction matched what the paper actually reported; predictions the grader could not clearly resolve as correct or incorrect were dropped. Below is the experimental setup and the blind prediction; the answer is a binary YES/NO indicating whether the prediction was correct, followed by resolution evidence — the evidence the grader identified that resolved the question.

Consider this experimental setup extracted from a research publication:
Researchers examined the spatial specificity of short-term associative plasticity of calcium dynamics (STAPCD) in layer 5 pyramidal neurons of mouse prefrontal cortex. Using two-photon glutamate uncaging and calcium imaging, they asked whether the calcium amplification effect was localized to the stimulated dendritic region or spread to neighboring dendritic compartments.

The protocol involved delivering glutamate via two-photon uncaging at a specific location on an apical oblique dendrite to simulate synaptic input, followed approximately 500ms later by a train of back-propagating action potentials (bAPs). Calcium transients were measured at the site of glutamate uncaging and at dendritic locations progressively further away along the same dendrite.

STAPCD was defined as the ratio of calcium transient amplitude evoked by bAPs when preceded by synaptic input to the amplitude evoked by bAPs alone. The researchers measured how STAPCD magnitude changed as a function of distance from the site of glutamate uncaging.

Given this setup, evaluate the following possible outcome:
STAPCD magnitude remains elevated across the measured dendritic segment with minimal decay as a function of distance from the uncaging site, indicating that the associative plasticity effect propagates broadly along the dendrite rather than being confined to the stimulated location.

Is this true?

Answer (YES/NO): NO